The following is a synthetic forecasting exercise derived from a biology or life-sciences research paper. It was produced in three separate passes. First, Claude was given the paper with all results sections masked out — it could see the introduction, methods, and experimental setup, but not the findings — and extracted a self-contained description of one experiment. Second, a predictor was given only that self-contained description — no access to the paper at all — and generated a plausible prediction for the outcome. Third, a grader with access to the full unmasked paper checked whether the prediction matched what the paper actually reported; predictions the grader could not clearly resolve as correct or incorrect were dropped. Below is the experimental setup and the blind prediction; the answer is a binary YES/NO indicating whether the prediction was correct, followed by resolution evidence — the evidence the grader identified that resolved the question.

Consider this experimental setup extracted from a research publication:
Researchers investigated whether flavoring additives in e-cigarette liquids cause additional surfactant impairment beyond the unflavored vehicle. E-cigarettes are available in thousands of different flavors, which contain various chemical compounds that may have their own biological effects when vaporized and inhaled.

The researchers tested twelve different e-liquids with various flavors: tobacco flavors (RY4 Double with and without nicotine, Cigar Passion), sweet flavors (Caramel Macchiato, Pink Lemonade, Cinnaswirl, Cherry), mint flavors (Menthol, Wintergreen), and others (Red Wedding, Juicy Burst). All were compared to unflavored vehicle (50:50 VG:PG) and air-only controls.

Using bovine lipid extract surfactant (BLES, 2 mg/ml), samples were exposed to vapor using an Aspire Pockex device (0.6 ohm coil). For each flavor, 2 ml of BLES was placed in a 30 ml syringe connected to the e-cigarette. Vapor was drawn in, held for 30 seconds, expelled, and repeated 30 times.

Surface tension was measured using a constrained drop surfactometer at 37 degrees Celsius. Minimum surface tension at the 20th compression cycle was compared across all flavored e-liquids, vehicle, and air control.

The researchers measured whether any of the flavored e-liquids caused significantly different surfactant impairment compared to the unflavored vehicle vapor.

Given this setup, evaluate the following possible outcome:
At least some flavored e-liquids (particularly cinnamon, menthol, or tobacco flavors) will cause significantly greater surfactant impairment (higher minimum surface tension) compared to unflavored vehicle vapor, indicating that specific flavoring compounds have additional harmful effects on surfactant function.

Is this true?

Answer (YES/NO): YES